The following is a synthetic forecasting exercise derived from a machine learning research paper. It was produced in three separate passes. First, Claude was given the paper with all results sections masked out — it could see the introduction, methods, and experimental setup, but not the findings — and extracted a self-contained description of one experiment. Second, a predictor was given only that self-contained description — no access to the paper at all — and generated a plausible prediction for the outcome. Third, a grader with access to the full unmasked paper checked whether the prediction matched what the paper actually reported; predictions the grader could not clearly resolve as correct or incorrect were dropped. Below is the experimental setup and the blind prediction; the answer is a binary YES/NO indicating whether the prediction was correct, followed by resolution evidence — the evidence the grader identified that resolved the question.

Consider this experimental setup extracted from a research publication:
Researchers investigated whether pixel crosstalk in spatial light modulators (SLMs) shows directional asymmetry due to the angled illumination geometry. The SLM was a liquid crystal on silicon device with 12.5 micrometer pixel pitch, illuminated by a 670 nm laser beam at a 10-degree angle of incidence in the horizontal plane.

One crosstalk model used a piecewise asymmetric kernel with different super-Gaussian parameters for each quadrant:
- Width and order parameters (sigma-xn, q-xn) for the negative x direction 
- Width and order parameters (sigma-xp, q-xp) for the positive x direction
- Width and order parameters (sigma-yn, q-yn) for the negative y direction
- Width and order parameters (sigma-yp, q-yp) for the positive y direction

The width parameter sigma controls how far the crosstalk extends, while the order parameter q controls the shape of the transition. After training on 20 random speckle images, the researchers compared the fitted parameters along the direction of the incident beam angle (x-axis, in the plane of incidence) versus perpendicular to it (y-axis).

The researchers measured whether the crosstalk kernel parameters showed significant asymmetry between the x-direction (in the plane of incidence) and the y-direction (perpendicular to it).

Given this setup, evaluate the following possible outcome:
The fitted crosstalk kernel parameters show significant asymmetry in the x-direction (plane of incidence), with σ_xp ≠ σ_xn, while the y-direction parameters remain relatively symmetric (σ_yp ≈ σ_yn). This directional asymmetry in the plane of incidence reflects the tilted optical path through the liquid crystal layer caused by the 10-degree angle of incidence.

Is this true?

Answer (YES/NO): NO